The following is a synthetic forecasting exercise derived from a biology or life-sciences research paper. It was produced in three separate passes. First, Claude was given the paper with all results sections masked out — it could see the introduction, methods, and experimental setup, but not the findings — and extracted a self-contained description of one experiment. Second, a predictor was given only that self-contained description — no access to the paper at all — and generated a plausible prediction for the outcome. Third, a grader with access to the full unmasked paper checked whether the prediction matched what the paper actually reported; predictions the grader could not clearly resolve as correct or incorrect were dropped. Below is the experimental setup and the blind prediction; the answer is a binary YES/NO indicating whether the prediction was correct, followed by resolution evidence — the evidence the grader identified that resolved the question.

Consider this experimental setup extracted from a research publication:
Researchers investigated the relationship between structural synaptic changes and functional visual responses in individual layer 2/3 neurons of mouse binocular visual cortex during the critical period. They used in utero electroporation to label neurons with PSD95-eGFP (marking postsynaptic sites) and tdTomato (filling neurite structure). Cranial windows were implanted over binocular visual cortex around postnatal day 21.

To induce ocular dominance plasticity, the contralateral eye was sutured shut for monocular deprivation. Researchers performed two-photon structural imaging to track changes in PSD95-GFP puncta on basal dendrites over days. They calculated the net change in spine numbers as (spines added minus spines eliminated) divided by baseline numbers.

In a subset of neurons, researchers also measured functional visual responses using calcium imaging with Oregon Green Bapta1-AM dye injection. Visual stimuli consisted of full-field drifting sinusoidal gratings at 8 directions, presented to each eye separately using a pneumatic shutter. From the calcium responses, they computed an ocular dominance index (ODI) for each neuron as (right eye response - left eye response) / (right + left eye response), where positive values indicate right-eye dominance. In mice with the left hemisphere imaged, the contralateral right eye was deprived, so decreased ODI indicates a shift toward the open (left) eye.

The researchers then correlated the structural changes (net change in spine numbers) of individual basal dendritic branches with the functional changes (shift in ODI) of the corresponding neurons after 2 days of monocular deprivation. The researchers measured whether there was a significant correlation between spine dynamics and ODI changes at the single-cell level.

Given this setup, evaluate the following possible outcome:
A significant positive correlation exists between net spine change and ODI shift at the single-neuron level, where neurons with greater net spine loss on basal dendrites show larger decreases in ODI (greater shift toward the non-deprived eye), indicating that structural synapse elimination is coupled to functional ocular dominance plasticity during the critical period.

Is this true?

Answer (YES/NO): NO